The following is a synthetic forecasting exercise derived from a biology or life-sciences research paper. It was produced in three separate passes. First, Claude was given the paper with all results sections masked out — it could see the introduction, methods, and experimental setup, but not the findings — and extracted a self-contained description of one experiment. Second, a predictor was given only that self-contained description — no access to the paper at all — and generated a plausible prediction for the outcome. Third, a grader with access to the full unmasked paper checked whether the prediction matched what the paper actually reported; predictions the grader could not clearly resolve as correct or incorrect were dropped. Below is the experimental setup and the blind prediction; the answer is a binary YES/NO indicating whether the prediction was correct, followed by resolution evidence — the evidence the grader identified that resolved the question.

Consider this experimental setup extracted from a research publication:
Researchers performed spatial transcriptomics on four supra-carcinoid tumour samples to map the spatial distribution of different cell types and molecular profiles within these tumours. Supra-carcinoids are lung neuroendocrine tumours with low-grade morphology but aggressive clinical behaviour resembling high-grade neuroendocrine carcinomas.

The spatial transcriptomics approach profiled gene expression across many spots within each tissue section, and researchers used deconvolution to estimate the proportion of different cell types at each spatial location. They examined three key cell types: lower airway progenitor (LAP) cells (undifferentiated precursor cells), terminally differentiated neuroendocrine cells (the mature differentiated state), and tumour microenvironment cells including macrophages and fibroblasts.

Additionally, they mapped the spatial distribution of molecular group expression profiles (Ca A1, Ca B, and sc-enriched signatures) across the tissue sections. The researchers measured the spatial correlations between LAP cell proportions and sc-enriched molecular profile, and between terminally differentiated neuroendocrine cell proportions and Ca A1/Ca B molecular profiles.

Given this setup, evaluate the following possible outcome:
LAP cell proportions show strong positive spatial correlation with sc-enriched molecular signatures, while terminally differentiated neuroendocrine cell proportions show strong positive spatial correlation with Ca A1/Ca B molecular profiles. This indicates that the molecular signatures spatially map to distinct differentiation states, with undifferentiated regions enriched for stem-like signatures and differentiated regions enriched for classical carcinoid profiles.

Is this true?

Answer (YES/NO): NO